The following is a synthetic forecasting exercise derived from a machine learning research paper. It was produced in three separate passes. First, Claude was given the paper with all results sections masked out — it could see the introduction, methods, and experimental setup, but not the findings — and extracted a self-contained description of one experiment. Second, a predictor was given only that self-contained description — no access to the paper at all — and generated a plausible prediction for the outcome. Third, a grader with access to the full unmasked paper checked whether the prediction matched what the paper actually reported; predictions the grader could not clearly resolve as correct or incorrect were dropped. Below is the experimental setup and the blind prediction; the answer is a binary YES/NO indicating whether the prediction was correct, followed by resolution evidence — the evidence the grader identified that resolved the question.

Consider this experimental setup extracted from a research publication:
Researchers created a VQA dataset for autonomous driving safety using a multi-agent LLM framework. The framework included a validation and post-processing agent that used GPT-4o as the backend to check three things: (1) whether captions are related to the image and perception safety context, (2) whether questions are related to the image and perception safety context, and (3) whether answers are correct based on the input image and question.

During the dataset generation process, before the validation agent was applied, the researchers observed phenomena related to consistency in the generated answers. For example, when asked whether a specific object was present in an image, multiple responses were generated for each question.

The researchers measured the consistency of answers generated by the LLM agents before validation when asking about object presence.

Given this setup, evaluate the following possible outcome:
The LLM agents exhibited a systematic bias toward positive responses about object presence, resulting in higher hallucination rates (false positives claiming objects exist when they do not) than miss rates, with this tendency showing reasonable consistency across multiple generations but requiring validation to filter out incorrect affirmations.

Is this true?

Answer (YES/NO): NO